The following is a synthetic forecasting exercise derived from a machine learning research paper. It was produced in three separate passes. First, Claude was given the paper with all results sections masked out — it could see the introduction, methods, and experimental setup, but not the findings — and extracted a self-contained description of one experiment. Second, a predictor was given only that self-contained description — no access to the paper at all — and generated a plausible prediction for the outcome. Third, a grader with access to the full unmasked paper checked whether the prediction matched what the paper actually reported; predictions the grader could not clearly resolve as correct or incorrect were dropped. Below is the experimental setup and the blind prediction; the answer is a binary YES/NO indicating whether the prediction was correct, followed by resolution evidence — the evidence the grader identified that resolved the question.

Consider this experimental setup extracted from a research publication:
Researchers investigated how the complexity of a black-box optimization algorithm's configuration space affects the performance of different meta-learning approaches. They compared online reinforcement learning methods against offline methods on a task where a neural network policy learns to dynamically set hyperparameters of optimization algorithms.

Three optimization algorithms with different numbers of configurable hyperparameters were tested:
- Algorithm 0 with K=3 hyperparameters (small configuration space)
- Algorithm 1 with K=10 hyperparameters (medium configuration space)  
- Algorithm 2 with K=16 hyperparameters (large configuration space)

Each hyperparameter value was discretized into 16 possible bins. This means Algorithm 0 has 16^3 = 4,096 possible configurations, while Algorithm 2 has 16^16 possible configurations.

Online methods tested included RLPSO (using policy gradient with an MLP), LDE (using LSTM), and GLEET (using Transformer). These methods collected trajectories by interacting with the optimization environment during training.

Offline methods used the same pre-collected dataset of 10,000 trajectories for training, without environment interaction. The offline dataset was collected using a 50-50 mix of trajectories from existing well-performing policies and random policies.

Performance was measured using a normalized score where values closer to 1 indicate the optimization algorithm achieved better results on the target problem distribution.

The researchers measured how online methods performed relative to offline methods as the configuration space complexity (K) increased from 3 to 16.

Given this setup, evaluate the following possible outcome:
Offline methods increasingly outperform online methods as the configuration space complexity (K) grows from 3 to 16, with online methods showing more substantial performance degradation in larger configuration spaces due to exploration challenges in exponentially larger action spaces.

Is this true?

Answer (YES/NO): NO